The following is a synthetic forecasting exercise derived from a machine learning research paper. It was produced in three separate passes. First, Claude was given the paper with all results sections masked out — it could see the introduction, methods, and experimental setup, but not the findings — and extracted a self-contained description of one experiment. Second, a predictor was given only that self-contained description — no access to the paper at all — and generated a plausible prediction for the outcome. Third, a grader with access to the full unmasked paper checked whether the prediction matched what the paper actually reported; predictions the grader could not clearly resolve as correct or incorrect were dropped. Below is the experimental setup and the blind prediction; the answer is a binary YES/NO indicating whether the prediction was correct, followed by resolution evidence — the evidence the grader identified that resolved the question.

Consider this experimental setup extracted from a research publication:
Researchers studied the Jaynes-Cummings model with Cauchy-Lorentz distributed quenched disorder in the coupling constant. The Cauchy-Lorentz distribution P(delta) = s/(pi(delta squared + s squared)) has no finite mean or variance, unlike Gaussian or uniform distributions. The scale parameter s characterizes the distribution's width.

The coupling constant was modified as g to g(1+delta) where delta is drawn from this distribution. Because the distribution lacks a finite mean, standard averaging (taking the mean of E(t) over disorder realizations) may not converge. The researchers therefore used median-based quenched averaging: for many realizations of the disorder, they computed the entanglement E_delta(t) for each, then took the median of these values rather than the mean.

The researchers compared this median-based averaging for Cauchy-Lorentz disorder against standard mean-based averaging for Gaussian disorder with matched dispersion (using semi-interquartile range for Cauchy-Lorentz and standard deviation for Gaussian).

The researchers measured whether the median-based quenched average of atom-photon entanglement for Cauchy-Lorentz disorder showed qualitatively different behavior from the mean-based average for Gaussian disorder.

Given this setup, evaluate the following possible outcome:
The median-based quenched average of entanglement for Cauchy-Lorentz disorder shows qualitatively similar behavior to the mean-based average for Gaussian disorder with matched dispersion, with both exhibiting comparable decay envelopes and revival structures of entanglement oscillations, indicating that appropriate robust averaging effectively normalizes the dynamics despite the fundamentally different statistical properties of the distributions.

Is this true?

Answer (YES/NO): YES